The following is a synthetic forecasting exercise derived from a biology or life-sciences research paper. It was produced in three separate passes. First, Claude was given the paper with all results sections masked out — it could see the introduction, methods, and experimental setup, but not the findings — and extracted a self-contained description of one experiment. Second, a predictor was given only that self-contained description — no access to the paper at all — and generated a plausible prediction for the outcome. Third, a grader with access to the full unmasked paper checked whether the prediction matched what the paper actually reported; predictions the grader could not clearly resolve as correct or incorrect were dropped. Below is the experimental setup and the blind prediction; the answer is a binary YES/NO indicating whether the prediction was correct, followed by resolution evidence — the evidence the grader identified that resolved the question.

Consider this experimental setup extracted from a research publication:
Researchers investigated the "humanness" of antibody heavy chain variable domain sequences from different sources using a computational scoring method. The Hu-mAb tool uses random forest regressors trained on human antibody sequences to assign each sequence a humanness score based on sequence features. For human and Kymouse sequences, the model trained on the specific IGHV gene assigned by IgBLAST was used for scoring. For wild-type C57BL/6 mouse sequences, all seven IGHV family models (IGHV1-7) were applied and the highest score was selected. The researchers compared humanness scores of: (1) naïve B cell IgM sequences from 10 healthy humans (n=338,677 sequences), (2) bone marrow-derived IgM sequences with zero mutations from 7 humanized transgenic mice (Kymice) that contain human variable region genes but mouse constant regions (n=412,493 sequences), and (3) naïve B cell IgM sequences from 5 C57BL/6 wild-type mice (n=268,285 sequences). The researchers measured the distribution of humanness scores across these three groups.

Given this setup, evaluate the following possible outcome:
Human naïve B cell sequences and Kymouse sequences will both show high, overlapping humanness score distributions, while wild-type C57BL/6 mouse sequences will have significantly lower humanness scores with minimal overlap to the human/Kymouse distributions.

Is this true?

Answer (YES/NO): YES